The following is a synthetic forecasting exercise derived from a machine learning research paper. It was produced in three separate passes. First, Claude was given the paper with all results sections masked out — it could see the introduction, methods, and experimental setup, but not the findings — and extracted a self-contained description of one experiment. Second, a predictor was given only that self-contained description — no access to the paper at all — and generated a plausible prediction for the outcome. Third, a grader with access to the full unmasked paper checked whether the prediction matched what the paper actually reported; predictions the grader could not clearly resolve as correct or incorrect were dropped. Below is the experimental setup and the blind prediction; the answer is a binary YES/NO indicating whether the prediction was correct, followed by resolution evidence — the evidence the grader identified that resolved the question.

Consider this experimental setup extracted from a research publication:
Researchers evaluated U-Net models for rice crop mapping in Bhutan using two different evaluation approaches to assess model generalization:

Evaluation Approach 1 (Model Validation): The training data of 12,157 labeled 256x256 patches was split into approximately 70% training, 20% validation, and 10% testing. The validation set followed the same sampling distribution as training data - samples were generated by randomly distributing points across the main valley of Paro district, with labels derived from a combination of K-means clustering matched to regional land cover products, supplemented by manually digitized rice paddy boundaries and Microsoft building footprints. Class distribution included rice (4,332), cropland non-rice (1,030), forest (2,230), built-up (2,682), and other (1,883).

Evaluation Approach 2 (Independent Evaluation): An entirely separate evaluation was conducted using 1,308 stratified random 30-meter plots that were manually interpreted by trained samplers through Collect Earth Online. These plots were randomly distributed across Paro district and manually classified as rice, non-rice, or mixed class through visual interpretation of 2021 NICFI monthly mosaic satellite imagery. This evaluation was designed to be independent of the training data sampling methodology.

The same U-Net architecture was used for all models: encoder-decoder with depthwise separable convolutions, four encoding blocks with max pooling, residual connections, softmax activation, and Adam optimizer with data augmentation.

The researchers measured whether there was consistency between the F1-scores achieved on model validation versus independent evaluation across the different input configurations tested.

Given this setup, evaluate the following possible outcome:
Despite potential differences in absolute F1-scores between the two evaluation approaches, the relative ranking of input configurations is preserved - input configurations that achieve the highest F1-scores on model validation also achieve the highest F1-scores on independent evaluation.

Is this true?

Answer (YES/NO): NO